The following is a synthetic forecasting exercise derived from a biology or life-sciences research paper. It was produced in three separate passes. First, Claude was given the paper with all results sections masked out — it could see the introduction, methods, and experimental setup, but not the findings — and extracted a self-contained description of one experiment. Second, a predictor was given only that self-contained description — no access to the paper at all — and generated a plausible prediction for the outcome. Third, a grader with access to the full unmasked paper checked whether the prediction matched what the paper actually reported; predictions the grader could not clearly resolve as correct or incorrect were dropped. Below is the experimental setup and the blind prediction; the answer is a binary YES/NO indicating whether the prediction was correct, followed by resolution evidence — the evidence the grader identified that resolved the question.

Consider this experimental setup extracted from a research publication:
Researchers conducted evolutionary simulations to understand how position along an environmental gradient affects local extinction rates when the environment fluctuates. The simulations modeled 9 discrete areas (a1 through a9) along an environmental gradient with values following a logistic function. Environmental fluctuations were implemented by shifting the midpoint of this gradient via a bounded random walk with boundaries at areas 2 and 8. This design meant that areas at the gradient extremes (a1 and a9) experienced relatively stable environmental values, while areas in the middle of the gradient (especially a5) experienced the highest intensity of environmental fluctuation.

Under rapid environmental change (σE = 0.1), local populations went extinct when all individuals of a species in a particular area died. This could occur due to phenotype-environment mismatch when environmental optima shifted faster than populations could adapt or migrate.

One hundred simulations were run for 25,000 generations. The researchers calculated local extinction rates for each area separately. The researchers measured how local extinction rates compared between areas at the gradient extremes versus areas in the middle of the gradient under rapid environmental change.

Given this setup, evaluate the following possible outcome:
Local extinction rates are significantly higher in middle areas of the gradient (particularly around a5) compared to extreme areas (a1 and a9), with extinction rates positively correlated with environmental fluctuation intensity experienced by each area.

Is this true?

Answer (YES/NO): YES